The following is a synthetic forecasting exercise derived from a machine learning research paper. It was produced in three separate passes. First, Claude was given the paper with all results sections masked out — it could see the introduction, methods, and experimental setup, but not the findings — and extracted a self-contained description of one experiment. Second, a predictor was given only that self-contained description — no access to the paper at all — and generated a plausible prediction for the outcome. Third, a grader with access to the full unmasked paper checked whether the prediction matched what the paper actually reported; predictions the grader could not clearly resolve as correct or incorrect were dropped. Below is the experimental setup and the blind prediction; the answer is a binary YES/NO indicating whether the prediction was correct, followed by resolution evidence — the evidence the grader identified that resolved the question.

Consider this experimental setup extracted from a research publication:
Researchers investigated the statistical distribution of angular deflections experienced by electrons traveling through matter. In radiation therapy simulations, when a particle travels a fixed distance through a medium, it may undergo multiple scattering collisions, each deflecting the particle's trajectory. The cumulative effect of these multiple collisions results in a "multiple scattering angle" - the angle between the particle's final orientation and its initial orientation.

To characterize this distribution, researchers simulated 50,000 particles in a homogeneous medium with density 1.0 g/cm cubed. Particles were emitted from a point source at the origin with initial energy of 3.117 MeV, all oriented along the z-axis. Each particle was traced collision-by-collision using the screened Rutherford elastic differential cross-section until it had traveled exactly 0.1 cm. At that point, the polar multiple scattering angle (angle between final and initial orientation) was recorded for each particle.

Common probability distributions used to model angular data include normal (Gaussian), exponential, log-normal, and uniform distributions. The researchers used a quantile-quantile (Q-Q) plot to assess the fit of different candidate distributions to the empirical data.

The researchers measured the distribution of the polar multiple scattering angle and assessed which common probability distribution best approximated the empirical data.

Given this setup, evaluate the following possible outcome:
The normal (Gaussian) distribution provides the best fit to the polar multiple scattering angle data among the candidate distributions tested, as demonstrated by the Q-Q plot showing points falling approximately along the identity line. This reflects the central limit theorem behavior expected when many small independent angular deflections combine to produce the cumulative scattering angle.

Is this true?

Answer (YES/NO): NO